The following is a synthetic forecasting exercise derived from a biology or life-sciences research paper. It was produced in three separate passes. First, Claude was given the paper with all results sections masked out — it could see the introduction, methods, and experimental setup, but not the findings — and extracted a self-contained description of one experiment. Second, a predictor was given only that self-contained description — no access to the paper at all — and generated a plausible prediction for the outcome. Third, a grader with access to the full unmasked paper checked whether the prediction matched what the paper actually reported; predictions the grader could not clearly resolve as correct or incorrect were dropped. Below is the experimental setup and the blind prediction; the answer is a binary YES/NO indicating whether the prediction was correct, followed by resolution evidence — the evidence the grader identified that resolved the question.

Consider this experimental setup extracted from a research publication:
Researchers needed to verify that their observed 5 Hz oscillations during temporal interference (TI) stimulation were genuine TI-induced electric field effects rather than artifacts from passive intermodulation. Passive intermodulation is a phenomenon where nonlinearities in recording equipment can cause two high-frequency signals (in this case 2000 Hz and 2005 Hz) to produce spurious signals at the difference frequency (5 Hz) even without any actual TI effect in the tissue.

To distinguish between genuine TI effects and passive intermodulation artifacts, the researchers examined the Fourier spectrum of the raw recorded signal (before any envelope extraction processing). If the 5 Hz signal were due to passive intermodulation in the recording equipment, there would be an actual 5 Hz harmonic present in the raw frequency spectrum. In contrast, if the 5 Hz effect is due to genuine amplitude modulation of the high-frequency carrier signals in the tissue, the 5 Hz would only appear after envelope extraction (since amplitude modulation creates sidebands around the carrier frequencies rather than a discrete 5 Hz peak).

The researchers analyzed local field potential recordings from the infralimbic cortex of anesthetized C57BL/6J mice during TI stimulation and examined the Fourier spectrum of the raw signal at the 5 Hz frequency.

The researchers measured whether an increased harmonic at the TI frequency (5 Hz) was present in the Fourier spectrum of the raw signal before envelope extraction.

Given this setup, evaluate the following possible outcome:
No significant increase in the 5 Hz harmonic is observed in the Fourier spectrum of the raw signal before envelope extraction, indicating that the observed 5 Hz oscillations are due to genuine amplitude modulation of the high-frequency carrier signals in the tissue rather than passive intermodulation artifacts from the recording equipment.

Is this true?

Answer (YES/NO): YES